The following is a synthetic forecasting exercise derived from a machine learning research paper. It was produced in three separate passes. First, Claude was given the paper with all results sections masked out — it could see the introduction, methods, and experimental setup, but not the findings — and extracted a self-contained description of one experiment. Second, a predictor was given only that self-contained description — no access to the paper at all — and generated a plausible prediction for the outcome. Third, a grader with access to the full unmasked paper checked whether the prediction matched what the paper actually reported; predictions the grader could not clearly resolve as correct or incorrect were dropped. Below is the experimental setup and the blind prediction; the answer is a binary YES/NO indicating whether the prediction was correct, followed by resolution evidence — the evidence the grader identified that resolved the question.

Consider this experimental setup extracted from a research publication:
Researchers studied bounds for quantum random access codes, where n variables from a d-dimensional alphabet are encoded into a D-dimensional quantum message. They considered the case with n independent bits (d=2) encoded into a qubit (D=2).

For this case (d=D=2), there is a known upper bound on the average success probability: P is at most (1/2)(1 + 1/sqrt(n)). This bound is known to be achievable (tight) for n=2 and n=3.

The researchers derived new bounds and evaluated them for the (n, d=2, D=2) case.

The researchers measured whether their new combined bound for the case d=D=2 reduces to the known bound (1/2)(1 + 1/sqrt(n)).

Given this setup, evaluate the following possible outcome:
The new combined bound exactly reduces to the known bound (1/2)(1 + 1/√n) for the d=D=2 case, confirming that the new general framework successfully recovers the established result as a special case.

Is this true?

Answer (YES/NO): YES